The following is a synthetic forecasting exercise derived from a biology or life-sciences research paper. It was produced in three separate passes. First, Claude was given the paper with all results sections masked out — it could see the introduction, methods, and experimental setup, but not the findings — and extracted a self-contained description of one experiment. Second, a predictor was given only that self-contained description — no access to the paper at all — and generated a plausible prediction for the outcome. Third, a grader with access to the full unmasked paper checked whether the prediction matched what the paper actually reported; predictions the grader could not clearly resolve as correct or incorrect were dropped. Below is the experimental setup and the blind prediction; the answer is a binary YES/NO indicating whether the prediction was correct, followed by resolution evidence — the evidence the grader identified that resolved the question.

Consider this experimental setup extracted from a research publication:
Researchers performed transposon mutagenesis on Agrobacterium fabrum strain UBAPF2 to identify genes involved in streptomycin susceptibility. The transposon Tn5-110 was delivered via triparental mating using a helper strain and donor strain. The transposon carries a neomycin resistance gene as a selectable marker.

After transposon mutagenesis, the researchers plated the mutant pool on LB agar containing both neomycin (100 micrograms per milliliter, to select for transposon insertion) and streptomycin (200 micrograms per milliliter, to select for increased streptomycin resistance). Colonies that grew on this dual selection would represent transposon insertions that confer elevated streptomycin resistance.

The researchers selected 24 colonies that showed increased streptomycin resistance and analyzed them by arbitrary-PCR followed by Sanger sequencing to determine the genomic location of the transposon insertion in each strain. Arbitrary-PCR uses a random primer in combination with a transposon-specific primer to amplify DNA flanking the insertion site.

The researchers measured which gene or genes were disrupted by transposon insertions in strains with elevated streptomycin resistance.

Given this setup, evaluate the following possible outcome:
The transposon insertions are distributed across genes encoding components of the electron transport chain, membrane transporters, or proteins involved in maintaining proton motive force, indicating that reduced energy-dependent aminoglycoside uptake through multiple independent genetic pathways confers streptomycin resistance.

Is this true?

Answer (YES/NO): NO